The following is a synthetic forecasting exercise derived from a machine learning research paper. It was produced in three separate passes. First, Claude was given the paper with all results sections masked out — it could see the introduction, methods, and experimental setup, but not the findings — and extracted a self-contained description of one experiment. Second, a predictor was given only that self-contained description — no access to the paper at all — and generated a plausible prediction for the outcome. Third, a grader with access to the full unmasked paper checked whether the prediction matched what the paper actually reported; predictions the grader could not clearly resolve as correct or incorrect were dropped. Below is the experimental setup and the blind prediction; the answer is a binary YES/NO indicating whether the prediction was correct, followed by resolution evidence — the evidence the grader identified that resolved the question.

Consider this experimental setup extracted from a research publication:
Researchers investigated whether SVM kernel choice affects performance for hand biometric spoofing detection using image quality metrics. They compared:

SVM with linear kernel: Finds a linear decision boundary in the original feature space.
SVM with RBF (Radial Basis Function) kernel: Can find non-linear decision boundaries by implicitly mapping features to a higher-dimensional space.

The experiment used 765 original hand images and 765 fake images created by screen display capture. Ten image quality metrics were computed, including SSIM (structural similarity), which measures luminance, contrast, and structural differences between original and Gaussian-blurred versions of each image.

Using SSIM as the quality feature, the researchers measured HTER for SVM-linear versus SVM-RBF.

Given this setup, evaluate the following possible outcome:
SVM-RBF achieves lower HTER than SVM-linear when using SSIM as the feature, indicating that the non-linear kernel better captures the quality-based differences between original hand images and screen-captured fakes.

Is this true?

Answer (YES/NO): YES